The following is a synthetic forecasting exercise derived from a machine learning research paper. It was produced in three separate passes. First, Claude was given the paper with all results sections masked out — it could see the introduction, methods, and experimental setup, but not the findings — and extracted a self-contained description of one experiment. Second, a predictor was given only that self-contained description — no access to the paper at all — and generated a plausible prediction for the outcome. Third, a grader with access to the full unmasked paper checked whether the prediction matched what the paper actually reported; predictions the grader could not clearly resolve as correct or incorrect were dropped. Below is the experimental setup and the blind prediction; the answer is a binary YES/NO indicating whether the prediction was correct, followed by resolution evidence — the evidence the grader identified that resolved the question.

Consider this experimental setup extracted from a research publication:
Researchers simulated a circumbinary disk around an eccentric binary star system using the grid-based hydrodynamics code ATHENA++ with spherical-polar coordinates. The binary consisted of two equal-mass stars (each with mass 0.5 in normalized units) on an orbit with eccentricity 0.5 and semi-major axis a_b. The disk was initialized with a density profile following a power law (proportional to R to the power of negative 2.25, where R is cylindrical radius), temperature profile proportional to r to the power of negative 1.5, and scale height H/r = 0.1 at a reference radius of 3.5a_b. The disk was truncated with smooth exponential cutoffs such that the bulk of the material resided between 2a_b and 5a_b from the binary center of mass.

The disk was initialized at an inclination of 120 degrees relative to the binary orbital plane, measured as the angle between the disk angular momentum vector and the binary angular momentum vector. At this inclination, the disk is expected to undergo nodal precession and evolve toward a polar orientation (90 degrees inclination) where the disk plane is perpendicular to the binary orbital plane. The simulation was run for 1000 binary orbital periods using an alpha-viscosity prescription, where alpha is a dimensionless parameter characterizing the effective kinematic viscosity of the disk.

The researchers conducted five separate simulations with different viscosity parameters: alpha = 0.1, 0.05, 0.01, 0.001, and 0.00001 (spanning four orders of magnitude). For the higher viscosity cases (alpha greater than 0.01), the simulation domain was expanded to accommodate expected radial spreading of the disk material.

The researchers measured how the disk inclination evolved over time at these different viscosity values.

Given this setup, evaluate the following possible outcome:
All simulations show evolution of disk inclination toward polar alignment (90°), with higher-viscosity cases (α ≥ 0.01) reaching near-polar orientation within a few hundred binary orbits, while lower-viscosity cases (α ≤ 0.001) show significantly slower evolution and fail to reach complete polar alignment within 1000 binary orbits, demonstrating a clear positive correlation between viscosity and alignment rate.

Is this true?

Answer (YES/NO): NO